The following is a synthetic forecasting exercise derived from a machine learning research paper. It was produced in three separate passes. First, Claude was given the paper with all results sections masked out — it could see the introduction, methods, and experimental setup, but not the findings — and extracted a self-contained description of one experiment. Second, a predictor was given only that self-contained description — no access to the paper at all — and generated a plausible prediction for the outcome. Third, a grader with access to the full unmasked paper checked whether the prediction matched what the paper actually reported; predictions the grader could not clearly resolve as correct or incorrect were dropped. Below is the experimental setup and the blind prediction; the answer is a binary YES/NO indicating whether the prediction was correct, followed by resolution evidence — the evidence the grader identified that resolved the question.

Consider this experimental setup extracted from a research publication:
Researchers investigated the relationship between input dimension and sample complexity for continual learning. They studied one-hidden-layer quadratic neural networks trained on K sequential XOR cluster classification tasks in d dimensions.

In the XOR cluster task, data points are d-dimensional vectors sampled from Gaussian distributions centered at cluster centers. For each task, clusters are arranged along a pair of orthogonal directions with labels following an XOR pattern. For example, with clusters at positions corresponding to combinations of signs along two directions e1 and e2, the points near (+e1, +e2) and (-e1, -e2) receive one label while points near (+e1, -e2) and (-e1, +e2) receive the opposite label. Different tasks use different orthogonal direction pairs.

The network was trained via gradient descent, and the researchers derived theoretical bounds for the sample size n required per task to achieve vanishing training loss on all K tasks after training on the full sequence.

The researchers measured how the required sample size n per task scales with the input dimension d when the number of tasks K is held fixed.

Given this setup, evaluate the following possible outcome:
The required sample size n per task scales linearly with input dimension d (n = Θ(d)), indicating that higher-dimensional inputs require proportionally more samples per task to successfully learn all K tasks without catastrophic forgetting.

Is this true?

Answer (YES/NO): NO